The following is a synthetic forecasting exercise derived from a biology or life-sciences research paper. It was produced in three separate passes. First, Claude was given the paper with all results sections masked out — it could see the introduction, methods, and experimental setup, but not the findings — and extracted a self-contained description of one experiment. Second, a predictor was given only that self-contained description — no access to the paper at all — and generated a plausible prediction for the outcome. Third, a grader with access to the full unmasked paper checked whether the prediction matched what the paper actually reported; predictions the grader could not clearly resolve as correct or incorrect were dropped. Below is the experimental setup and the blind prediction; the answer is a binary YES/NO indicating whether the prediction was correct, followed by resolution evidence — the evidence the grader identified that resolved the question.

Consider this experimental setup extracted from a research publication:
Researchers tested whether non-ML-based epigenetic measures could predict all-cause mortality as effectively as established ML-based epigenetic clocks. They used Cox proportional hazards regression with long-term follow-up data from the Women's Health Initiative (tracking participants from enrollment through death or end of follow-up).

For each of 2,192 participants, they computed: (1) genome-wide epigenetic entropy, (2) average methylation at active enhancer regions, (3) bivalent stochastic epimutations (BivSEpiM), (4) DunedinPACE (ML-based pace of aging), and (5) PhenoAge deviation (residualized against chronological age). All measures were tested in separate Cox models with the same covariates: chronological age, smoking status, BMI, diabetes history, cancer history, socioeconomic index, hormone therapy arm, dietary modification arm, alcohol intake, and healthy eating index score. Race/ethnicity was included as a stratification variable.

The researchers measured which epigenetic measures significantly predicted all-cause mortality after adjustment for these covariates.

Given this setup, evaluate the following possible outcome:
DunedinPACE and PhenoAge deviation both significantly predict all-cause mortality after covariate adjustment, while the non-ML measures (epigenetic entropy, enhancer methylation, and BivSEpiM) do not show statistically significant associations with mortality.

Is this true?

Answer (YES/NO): NO